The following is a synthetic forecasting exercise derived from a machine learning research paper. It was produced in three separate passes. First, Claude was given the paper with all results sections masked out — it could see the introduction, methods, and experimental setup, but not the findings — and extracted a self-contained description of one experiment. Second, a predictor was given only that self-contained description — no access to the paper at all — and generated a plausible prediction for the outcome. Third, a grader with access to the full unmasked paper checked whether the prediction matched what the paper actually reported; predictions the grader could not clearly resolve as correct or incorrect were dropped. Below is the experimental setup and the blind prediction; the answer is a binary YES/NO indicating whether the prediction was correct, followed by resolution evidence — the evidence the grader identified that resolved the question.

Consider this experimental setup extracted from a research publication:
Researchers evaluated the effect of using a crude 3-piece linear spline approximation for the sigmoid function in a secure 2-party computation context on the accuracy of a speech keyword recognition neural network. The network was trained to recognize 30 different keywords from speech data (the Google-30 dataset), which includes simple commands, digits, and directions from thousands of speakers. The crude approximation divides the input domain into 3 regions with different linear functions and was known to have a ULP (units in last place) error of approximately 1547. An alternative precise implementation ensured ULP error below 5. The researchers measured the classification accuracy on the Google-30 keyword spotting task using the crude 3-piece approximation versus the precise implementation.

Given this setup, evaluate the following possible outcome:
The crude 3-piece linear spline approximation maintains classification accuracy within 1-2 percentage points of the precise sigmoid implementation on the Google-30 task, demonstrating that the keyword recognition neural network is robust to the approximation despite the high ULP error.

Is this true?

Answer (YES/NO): NO